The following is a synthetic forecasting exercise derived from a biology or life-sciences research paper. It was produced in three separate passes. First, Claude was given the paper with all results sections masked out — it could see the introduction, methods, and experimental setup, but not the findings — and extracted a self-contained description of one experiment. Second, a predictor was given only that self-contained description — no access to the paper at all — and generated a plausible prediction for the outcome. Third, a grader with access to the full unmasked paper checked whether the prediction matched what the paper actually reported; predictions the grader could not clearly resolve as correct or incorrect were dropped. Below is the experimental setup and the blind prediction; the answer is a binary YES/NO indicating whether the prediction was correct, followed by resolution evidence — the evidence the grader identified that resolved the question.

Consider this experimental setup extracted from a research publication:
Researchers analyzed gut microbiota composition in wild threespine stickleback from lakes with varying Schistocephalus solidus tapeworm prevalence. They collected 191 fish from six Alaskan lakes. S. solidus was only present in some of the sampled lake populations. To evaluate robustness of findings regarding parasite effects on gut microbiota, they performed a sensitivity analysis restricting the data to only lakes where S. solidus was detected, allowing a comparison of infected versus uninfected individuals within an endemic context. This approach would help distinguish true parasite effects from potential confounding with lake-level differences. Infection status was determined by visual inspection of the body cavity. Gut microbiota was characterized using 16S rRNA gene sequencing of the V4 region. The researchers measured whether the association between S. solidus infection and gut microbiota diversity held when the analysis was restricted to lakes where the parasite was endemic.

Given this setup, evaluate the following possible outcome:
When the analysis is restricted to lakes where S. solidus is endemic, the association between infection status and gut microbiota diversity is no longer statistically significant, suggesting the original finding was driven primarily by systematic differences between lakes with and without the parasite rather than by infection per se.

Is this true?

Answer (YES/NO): YES